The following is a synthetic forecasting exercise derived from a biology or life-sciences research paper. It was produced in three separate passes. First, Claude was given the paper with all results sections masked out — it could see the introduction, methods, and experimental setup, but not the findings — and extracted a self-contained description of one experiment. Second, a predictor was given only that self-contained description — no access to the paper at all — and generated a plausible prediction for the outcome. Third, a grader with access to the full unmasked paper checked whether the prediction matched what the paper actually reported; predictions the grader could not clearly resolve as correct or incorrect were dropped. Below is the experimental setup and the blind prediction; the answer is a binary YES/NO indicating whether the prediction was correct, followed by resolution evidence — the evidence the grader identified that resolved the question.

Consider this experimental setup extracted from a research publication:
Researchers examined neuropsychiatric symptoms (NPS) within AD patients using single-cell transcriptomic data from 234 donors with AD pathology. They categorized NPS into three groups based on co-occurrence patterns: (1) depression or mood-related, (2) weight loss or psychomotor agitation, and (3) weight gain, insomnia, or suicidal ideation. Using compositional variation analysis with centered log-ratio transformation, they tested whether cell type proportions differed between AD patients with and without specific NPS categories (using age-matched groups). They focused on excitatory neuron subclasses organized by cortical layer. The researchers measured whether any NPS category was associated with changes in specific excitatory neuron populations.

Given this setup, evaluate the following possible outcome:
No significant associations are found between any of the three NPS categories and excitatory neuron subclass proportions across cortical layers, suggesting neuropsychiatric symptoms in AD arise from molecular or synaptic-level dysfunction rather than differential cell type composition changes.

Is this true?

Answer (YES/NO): NO